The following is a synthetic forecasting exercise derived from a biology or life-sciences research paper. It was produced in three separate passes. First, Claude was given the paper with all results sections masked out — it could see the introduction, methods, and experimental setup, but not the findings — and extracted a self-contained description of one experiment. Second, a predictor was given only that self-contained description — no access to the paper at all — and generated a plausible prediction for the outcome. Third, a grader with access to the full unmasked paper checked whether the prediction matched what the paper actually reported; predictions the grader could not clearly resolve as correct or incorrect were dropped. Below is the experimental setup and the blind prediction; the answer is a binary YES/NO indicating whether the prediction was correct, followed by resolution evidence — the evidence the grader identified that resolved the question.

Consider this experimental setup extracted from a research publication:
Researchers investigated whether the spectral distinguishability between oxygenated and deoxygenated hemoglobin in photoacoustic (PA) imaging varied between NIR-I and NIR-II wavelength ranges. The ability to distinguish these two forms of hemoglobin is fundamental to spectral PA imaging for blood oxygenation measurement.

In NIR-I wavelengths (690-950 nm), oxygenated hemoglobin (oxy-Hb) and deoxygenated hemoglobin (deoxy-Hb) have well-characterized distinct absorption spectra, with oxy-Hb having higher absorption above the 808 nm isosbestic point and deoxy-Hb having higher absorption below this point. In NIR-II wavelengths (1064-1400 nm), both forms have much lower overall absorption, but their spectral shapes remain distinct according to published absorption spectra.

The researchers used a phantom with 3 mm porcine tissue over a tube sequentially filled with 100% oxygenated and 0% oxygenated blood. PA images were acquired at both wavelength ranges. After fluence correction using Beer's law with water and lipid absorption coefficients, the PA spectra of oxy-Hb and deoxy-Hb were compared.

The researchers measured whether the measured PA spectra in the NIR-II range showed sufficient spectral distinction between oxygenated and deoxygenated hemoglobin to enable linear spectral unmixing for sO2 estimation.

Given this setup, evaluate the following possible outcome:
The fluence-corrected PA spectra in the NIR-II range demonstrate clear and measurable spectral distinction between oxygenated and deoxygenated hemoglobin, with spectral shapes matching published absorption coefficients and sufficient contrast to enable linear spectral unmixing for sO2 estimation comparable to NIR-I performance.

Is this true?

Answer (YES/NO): NO